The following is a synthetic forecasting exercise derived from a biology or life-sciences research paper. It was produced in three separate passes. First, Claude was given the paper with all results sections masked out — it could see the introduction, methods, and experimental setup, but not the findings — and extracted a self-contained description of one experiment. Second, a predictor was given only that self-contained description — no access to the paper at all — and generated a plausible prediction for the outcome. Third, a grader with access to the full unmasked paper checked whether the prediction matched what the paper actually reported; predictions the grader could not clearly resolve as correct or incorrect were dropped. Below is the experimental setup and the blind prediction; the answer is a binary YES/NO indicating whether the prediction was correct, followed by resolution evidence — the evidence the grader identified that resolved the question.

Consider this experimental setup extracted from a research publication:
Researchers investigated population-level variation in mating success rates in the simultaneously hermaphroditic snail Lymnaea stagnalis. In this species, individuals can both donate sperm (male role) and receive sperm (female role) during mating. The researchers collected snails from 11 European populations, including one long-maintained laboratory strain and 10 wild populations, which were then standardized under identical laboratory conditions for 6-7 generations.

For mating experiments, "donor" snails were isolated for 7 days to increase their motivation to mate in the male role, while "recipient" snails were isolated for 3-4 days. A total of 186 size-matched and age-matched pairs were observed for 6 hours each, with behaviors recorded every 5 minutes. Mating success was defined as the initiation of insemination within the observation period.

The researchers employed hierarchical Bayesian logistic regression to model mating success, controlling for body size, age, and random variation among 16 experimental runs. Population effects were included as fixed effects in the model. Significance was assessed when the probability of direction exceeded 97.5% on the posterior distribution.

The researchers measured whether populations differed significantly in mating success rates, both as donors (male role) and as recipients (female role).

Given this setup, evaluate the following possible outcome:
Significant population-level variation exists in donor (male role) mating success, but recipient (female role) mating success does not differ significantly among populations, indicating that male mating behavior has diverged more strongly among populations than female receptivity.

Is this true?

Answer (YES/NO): NO